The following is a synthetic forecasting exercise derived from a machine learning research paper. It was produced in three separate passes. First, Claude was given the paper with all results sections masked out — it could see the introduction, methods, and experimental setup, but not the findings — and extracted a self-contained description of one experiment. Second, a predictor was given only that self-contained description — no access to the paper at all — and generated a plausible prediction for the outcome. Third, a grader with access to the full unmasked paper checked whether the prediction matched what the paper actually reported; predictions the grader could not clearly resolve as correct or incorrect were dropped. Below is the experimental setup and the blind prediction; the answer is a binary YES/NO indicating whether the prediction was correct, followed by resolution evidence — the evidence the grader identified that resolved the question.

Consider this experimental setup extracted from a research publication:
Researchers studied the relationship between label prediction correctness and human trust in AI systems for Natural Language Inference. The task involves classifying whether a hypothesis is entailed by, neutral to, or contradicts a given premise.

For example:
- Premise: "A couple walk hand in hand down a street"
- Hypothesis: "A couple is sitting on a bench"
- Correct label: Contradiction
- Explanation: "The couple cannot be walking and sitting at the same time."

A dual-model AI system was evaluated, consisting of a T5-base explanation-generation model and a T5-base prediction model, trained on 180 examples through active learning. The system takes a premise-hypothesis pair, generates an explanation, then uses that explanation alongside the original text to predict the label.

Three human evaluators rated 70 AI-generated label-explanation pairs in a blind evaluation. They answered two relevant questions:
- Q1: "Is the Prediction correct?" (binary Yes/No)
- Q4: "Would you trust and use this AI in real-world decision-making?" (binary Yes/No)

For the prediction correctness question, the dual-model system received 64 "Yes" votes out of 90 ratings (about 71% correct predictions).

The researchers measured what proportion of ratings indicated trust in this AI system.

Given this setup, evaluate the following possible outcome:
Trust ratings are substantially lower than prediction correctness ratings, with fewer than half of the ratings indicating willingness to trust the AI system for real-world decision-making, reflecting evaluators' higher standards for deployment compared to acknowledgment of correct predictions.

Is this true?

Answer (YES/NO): YES